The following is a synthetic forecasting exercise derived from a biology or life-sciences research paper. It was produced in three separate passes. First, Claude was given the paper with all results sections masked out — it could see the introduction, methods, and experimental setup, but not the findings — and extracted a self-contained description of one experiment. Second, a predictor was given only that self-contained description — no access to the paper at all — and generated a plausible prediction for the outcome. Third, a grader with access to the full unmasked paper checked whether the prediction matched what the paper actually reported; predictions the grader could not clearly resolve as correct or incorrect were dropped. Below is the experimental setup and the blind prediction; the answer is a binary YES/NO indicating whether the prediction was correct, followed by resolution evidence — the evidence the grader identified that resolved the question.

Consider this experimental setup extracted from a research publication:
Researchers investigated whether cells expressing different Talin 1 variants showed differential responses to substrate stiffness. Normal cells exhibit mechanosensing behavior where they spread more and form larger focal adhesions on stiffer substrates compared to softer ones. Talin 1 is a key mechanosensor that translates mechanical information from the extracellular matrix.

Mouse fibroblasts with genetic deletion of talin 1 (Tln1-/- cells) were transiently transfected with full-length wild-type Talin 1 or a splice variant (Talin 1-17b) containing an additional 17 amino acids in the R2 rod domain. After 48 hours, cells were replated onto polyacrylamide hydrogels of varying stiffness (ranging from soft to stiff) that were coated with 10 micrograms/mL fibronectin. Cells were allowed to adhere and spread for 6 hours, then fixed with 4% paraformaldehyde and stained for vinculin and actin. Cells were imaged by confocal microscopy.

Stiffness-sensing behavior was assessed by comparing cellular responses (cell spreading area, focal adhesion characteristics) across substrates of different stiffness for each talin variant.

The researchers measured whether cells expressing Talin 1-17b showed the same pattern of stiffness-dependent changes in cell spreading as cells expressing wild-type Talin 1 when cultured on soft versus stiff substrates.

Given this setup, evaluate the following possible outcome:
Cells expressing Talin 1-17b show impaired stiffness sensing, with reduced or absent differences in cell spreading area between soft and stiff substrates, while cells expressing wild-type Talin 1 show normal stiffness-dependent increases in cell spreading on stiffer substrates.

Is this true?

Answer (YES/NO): NO